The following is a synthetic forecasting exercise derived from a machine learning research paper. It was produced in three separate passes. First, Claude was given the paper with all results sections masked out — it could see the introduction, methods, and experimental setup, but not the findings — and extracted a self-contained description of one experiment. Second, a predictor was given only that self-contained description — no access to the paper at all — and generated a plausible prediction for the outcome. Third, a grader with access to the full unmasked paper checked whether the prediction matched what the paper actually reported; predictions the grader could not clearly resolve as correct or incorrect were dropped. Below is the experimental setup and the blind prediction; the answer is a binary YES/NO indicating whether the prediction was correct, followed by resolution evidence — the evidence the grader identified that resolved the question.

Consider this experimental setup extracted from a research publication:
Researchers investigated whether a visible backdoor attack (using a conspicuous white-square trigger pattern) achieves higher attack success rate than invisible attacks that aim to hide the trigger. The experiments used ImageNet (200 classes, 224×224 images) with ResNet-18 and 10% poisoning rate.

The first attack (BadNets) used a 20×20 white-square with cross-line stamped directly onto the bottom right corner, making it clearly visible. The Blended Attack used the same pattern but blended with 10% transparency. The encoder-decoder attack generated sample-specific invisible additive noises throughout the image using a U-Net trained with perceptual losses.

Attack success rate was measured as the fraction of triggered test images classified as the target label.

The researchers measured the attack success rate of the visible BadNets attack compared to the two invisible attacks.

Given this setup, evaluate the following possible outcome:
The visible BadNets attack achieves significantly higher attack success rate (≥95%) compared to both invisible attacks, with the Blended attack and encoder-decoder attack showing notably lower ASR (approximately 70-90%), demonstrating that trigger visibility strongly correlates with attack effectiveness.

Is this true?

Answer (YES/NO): NO